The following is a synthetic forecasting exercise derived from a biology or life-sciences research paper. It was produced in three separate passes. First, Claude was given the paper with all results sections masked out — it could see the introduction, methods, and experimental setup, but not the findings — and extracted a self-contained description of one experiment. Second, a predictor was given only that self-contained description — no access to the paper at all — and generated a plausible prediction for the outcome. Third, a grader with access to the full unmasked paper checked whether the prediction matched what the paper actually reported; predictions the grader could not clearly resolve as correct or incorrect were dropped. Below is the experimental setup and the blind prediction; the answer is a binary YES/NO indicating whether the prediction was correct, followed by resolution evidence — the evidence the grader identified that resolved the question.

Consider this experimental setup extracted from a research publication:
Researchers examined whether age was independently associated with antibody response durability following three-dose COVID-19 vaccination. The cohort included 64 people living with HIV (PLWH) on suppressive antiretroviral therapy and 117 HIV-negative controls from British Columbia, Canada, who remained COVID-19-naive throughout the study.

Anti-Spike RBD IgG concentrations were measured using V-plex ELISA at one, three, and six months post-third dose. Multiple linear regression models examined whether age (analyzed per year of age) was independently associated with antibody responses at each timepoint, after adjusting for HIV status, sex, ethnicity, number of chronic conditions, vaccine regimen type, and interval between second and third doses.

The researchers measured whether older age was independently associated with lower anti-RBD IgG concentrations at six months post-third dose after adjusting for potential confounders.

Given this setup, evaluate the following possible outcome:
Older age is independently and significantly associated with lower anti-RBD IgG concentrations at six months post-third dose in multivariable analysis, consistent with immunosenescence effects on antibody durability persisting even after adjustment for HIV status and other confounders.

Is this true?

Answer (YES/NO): NO